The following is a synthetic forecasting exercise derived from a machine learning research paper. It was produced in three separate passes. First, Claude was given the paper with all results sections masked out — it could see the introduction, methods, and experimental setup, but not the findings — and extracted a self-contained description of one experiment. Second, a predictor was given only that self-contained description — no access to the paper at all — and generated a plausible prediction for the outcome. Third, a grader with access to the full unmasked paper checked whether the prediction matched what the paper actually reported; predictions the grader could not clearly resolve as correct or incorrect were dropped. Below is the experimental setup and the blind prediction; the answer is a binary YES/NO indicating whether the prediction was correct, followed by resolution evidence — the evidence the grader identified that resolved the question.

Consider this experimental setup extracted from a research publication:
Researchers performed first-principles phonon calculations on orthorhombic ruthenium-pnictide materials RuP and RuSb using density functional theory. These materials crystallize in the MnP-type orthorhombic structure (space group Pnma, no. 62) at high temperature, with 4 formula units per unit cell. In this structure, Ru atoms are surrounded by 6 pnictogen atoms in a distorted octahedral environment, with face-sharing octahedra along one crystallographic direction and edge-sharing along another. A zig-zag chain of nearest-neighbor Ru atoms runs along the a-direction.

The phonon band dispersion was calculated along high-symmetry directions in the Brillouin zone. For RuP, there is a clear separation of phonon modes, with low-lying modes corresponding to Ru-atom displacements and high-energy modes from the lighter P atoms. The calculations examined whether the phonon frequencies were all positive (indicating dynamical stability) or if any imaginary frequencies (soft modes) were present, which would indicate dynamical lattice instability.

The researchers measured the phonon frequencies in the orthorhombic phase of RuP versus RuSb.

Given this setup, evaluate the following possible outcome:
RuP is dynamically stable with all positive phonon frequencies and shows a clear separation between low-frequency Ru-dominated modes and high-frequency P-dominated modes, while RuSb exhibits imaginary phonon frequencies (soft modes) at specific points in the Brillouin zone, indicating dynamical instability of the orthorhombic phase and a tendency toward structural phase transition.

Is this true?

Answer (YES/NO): NO